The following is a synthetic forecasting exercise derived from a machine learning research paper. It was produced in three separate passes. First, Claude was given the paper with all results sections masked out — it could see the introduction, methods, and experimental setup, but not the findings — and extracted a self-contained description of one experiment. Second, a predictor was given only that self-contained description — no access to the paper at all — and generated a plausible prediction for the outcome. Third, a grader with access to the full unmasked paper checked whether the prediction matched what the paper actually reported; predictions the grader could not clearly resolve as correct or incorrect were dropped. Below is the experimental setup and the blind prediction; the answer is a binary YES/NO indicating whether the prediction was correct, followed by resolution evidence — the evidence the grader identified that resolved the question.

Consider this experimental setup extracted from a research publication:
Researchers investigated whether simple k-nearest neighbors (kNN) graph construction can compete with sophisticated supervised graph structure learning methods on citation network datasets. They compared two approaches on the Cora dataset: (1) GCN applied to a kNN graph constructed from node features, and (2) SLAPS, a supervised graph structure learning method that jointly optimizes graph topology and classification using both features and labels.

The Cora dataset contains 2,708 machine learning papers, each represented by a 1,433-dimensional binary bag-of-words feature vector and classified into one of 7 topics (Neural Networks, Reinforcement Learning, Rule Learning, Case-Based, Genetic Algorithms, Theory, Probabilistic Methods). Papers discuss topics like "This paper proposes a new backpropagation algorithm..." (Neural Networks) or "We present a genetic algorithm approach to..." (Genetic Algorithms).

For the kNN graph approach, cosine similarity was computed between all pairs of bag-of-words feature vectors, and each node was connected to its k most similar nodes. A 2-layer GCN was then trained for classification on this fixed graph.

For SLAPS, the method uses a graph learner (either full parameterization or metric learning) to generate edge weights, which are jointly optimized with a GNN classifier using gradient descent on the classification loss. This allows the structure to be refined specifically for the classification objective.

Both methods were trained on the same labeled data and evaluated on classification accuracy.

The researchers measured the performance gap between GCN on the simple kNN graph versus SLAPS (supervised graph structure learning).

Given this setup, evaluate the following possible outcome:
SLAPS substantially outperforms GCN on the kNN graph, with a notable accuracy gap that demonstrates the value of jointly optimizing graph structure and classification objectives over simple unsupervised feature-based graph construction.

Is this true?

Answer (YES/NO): YES